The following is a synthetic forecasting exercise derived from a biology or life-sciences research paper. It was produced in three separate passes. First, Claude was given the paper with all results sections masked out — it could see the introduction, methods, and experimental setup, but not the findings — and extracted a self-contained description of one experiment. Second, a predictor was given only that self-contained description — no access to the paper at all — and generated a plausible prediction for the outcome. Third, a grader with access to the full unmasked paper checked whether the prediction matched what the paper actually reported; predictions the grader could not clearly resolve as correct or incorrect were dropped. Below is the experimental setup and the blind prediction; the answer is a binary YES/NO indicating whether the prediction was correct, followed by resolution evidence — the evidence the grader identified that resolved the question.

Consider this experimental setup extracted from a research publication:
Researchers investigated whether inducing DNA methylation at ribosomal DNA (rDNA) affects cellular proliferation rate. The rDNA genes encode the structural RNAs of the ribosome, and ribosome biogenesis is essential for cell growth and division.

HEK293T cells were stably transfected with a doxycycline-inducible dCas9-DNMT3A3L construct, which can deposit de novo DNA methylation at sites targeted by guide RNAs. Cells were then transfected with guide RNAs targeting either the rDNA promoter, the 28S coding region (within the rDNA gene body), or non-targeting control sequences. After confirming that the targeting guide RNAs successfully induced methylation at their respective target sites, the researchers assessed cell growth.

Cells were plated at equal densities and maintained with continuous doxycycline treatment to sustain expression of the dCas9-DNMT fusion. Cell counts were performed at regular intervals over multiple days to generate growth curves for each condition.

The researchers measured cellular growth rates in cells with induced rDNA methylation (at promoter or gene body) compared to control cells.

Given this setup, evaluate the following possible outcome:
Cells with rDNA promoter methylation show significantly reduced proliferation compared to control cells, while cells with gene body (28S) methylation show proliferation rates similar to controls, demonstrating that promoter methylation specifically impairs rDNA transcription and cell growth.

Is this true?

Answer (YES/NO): NO